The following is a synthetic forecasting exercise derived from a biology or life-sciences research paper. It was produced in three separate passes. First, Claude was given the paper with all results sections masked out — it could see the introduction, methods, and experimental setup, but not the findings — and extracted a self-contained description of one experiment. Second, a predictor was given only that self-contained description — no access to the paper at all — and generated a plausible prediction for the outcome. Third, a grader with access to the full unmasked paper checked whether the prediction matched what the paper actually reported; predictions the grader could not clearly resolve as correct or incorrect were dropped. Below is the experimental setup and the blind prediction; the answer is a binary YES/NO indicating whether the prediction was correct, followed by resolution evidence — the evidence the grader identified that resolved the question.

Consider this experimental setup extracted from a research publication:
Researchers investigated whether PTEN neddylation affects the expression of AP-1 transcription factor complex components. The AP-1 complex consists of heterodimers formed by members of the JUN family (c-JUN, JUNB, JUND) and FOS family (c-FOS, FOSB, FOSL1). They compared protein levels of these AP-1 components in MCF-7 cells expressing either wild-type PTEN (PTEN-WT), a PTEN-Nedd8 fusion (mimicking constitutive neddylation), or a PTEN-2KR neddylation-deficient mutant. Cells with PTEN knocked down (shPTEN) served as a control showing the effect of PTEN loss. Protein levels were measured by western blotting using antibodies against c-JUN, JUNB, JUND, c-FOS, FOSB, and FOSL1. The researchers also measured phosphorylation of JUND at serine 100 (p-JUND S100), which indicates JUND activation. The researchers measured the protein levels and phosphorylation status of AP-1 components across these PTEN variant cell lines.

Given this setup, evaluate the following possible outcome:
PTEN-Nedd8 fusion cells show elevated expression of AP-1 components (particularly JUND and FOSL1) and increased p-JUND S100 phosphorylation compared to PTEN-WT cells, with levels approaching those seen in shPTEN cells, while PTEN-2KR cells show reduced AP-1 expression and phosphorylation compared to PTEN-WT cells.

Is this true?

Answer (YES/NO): YES